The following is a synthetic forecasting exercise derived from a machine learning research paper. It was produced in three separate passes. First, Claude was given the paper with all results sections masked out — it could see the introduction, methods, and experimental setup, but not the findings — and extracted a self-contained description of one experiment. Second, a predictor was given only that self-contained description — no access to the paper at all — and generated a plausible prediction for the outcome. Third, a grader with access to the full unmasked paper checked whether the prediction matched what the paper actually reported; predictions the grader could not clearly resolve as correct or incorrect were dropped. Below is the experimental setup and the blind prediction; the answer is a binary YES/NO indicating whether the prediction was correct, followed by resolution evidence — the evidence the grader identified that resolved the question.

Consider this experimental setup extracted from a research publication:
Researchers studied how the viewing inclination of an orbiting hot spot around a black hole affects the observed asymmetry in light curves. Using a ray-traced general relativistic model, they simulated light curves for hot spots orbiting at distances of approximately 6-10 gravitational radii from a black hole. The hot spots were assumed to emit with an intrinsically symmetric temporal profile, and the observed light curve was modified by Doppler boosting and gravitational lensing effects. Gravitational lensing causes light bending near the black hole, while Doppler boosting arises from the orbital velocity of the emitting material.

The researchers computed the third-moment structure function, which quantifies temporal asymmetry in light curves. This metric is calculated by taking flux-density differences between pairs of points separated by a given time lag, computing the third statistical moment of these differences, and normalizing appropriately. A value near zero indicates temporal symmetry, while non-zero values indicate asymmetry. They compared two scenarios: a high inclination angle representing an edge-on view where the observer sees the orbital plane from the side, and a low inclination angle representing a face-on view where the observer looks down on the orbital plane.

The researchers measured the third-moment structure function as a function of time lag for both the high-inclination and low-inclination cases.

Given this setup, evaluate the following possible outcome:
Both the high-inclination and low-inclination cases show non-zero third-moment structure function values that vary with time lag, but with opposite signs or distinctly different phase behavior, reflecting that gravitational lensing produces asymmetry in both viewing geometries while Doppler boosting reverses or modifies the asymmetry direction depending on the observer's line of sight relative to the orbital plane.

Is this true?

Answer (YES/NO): NO